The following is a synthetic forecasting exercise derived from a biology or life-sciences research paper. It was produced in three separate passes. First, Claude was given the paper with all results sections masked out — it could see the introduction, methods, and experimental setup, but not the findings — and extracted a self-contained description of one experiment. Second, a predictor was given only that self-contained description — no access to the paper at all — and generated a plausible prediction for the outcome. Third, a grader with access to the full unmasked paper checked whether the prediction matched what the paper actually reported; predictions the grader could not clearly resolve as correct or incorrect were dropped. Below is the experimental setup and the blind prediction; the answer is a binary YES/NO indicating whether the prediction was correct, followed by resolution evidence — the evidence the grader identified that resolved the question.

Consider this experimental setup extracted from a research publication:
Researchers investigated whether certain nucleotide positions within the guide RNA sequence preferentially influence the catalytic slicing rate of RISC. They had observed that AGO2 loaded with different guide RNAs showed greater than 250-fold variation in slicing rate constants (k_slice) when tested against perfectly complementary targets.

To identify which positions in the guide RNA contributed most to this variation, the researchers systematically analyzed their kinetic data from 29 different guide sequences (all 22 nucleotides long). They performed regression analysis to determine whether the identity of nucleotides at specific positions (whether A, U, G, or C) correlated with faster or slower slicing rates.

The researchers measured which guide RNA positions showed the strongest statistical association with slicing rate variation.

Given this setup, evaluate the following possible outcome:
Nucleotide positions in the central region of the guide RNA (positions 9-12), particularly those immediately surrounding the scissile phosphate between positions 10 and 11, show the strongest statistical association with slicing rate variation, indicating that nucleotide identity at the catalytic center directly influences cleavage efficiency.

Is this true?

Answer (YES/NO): NO